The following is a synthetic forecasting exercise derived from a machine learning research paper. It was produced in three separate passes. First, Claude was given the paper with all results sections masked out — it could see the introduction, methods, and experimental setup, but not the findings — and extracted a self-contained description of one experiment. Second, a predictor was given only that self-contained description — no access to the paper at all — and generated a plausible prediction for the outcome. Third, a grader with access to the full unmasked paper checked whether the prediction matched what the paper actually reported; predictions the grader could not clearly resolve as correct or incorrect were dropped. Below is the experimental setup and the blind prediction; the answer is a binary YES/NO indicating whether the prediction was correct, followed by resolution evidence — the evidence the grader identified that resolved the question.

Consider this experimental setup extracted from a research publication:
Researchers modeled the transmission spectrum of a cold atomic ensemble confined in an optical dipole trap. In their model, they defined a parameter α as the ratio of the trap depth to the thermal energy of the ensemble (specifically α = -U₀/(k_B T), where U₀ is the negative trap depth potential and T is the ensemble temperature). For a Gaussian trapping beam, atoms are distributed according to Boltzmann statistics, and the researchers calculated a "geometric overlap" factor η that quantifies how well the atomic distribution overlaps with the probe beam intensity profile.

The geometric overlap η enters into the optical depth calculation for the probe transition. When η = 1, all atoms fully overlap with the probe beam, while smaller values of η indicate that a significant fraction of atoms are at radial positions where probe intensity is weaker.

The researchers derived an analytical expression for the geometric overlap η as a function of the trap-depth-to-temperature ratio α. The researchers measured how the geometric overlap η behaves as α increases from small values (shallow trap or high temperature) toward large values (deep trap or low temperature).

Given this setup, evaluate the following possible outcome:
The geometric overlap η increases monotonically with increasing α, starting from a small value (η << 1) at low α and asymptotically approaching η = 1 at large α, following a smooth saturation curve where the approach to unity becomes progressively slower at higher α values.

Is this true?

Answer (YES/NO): YES